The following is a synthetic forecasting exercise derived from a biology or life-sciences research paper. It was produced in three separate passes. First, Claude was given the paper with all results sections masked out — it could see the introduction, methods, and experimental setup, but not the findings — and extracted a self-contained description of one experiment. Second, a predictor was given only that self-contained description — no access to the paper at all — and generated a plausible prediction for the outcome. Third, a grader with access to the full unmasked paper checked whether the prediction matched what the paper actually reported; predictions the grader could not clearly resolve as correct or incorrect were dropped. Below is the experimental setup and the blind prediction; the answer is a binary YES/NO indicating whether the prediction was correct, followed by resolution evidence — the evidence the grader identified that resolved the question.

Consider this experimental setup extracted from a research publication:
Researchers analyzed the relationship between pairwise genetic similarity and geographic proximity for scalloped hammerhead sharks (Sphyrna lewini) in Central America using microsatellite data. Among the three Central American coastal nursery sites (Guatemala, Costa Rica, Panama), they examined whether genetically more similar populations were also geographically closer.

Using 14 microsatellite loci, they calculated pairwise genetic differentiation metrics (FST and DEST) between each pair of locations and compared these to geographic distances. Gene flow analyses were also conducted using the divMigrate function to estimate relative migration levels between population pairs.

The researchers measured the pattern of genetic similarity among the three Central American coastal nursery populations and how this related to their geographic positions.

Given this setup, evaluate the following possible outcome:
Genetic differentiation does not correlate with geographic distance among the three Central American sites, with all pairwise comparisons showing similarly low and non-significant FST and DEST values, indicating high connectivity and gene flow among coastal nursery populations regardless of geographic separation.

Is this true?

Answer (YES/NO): NO